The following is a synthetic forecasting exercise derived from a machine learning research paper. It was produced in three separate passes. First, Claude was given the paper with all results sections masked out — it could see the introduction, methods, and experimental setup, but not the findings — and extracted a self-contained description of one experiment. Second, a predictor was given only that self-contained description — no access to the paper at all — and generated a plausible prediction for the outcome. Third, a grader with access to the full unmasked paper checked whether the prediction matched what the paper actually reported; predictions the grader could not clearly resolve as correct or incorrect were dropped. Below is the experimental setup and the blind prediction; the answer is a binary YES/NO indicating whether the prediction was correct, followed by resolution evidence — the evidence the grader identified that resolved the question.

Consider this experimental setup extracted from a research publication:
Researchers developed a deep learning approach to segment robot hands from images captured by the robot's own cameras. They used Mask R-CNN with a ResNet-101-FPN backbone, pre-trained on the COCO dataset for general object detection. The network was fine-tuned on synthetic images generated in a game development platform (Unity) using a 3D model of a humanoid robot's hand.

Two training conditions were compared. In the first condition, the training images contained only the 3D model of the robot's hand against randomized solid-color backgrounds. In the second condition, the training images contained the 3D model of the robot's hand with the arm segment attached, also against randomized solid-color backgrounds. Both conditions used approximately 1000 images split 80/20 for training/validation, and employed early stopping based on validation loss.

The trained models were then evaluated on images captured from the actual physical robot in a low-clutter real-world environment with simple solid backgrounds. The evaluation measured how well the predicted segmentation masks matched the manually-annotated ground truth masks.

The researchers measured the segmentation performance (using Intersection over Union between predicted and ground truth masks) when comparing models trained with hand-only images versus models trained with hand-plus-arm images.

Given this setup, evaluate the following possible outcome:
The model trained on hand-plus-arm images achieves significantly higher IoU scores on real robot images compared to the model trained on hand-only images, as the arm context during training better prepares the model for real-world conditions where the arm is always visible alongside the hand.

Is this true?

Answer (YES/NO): YES